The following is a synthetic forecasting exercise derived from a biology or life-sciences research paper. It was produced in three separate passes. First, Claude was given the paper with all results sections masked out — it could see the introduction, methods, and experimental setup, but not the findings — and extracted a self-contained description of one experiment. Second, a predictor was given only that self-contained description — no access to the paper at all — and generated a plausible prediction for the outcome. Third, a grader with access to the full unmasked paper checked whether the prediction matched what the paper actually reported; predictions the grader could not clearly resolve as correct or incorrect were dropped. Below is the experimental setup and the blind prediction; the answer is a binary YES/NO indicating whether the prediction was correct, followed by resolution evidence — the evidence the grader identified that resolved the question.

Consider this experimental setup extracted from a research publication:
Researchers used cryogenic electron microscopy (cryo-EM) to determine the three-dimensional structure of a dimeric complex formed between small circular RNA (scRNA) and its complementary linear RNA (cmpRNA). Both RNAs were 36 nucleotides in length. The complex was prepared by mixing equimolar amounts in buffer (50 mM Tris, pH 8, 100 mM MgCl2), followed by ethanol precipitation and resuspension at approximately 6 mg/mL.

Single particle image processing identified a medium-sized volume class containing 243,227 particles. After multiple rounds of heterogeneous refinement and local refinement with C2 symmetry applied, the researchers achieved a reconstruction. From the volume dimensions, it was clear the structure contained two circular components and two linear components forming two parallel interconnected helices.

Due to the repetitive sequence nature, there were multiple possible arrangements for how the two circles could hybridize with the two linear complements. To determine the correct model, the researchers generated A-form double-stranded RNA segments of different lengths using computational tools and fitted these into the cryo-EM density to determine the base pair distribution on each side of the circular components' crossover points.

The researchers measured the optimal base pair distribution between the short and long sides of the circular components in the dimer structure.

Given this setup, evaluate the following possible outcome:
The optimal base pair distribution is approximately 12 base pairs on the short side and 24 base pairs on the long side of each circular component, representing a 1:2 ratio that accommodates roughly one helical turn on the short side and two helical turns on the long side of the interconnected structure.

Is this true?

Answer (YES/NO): NO